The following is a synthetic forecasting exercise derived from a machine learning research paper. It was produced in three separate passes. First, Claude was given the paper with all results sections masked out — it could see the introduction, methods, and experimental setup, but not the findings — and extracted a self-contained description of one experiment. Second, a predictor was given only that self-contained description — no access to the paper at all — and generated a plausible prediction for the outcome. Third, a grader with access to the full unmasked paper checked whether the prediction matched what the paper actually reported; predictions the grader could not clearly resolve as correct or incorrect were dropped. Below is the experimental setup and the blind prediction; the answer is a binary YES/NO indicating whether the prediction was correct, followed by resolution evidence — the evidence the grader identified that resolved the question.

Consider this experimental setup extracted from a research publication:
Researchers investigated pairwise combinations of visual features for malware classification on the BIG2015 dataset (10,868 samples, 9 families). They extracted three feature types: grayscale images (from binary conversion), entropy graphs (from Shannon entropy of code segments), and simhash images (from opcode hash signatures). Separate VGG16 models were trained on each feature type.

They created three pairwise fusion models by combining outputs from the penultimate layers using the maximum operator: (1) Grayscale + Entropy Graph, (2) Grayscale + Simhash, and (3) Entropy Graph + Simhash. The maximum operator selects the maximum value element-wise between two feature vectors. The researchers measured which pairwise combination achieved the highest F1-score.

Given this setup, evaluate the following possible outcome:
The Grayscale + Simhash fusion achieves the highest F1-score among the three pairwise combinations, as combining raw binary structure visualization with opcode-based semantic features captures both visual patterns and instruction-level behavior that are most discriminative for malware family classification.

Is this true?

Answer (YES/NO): NO